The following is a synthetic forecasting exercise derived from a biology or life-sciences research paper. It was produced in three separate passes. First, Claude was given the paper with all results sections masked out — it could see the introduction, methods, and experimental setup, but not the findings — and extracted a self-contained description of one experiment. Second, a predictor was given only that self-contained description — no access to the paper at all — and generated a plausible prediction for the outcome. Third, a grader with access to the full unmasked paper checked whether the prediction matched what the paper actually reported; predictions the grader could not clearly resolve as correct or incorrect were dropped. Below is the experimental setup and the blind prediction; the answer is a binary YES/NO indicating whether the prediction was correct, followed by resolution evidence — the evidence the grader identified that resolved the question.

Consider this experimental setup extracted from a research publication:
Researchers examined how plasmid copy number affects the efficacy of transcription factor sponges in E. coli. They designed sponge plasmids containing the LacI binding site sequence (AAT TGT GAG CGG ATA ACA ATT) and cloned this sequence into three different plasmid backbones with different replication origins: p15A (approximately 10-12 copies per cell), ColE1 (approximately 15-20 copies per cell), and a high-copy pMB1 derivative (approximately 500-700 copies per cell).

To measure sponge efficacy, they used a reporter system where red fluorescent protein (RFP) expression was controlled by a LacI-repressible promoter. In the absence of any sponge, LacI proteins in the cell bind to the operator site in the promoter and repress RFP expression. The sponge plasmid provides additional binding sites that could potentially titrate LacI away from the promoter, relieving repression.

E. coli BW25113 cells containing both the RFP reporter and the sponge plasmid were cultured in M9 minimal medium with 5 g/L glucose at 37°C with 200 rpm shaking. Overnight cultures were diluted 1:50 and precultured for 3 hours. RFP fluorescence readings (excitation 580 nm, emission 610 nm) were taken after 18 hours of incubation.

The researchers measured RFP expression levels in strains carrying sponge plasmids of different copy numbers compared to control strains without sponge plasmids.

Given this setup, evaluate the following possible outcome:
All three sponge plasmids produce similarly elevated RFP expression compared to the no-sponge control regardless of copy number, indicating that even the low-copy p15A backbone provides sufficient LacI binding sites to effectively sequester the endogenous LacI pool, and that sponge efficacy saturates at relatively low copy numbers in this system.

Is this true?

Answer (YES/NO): NO